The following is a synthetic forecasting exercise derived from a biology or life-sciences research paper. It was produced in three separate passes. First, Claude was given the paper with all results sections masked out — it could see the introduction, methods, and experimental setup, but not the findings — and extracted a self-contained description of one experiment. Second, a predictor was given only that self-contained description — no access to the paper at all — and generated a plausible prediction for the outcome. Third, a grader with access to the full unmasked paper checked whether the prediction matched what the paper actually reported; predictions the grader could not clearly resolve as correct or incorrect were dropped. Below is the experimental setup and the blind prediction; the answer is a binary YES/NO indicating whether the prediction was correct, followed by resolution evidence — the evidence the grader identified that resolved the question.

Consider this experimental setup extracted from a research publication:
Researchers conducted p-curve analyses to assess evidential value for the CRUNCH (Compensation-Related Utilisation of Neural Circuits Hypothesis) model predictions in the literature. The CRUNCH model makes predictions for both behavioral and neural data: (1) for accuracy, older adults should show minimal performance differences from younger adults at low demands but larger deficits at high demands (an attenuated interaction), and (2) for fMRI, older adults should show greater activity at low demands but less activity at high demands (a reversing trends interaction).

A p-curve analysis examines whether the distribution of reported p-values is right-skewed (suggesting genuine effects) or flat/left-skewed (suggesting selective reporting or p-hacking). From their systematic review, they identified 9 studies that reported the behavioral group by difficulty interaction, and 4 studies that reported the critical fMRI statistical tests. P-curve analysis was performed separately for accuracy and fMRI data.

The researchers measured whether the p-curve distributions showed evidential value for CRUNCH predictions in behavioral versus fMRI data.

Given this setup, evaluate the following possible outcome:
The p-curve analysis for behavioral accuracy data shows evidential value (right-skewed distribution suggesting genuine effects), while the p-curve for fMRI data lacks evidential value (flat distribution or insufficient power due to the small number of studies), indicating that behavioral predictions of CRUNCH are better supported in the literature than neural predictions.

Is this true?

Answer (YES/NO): YES